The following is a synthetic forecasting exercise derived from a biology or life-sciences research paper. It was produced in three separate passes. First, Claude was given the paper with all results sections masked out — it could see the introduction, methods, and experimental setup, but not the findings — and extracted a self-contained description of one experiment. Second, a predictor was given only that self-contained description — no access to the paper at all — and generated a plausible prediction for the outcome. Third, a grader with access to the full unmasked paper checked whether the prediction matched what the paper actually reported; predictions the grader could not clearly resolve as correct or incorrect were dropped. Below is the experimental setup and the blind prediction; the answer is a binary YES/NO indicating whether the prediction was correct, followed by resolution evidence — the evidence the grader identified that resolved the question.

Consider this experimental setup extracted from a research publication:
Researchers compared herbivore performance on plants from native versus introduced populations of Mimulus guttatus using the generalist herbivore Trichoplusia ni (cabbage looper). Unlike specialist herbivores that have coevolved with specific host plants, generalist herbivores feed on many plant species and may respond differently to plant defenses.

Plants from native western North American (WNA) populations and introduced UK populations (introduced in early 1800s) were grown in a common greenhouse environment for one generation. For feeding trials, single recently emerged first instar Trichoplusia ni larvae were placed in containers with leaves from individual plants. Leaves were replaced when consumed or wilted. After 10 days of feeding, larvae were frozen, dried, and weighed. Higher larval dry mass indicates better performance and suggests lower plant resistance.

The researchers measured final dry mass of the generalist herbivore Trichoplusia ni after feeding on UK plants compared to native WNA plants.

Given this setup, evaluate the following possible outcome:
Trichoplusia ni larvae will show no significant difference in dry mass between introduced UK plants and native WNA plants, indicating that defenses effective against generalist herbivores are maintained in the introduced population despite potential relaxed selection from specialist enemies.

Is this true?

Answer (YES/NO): YES